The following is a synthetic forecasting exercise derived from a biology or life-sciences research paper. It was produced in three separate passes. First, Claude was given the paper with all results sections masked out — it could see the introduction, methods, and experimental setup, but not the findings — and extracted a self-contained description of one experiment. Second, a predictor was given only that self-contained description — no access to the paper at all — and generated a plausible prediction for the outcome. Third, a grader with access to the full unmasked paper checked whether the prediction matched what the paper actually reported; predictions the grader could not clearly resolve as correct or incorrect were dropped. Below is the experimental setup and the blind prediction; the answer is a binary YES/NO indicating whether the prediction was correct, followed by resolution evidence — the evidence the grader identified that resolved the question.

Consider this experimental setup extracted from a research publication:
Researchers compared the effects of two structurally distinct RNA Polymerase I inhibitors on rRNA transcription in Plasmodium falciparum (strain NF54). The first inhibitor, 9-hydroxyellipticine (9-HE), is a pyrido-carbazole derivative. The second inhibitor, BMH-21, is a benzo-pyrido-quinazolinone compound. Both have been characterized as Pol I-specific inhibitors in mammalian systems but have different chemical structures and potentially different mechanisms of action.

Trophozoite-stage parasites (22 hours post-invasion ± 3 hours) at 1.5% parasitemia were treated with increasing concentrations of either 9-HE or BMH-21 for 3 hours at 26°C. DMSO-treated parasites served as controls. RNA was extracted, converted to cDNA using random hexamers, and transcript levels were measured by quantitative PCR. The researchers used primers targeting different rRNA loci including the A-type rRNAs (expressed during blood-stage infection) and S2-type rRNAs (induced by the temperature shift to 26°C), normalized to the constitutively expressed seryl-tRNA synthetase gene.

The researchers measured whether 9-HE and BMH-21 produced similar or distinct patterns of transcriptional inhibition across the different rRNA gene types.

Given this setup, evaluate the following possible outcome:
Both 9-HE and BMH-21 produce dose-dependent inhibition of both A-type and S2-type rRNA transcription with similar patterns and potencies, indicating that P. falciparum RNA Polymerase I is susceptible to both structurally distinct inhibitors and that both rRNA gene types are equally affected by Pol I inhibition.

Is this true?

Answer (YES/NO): NO